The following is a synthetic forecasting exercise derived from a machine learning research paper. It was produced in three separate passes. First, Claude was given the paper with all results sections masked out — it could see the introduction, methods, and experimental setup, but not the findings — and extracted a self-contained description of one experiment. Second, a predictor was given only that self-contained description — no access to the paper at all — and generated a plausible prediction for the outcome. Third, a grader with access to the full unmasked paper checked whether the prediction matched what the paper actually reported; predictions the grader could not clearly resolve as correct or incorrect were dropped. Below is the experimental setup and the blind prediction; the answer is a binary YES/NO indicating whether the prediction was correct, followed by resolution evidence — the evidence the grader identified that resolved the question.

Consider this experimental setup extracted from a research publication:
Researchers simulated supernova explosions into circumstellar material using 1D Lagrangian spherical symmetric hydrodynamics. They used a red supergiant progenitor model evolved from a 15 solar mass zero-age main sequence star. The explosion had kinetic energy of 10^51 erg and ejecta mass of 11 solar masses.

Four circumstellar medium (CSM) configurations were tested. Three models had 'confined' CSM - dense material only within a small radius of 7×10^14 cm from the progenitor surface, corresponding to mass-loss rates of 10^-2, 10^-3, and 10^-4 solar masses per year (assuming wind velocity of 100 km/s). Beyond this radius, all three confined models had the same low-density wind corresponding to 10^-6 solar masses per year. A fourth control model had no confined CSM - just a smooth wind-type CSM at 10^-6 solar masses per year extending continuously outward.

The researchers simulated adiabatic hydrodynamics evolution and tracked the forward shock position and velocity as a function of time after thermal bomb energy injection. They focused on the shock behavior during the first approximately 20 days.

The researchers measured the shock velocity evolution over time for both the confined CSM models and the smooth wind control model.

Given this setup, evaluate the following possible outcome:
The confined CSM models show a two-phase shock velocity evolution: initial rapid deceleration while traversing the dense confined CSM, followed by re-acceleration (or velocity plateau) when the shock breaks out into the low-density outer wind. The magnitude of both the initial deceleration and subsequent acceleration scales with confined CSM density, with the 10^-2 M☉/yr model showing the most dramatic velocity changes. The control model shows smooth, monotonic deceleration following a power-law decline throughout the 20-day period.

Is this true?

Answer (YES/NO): NO